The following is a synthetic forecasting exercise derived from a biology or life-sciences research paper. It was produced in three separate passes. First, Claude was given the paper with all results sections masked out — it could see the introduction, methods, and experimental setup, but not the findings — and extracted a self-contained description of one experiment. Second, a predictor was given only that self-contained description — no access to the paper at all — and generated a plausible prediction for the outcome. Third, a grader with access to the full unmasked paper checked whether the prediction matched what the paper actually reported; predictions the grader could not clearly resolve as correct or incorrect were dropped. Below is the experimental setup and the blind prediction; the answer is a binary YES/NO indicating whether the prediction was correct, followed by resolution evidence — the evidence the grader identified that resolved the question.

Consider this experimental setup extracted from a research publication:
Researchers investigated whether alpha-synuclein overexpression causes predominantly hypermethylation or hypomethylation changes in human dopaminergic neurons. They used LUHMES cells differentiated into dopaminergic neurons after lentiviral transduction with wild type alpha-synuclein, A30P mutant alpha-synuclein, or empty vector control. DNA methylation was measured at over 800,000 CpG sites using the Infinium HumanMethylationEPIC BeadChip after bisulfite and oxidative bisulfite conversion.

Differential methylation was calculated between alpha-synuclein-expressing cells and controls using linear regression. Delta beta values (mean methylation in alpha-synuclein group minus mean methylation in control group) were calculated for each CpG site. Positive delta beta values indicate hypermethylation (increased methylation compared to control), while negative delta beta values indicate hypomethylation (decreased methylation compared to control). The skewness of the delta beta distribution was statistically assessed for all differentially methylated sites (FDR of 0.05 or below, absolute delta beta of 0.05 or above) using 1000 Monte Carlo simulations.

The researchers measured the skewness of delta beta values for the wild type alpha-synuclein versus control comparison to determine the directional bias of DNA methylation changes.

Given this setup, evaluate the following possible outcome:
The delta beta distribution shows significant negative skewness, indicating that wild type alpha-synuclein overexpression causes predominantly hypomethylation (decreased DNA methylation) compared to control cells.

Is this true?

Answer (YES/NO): YES